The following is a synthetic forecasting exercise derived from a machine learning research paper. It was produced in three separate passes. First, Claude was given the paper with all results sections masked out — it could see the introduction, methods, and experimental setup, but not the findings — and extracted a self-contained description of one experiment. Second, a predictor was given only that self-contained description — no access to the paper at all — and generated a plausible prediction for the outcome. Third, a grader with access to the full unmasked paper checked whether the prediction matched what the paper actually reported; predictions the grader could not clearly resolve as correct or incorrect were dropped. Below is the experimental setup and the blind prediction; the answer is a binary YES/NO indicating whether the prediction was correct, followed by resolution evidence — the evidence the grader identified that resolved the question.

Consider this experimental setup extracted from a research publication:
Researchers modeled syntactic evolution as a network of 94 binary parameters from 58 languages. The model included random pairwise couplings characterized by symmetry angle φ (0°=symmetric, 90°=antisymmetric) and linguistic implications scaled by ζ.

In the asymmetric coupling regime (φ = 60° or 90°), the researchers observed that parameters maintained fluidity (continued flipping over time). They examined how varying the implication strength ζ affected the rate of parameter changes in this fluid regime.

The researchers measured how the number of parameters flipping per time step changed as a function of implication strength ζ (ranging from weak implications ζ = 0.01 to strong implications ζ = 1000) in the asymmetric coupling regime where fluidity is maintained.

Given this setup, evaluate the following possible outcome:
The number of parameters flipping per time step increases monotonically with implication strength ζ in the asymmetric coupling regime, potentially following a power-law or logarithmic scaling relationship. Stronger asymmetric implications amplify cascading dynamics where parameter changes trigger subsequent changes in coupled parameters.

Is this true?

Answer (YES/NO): NO